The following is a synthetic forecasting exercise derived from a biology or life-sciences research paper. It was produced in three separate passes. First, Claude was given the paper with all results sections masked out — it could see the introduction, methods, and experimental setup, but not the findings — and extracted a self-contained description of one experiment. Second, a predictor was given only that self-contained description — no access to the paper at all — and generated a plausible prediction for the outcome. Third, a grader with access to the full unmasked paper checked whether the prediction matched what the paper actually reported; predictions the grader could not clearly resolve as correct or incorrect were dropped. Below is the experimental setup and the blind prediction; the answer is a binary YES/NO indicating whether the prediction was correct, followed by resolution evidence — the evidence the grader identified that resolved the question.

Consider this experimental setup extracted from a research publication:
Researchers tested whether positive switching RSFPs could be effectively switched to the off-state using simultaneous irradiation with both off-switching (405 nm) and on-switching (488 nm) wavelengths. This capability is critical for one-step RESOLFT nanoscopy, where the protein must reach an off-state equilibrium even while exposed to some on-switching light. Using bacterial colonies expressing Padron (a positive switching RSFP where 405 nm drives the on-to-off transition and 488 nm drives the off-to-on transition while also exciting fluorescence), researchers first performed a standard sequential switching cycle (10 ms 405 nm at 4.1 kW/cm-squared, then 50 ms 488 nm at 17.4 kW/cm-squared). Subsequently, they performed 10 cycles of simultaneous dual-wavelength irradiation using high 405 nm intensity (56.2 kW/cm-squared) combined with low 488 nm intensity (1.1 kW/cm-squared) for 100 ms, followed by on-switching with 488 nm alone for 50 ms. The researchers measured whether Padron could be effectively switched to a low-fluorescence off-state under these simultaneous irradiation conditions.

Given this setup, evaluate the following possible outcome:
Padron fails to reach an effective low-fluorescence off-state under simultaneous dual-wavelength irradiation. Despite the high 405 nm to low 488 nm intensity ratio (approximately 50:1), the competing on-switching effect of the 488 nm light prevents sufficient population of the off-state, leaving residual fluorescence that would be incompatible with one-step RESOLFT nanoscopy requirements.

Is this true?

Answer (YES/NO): YES